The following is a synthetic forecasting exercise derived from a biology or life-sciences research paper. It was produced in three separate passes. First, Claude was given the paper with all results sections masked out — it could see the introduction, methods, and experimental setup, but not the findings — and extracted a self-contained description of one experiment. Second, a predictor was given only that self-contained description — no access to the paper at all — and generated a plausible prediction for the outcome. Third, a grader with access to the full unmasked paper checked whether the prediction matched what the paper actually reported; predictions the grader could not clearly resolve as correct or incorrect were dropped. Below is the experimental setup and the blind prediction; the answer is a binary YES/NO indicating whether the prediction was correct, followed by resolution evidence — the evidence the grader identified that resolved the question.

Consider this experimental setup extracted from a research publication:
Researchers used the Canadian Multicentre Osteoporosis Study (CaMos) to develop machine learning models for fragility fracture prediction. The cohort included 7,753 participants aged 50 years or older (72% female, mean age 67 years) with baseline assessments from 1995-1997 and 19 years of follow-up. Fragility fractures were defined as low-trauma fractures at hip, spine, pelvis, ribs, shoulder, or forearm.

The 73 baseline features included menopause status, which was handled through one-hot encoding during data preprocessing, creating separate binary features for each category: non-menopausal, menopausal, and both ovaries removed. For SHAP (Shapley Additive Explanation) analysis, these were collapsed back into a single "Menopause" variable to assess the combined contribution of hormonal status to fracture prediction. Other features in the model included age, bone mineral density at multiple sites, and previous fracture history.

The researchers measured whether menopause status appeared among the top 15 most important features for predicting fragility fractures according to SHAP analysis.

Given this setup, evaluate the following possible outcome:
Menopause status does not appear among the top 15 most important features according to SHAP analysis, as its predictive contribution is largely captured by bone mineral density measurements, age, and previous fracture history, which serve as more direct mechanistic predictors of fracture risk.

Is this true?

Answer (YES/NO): NO